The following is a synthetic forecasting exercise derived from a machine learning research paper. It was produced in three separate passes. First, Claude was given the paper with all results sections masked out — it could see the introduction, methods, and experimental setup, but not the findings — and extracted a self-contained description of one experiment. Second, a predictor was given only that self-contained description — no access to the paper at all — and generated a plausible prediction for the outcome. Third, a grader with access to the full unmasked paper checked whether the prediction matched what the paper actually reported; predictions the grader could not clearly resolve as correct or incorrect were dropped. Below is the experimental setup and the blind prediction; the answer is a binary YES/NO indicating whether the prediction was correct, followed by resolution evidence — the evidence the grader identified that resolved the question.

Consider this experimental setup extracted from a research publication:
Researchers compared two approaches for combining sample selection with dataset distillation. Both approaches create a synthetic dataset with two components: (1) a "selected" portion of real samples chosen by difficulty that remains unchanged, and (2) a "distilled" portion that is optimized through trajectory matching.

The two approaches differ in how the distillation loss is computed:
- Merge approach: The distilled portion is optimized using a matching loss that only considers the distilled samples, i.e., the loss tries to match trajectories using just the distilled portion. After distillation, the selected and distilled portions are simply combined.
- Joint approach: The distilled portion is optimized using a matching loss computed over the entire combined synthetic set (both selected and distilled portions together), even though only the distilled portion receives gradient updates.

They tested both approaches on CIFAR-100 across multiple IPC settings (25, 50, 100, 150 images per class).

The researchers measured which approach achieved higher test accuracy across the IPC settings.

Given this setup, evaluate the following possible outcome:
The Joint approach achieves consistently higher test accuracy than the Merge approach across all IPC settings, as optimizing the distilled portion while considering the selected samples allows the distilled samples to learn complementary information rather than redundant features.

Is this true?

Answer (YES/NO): NO